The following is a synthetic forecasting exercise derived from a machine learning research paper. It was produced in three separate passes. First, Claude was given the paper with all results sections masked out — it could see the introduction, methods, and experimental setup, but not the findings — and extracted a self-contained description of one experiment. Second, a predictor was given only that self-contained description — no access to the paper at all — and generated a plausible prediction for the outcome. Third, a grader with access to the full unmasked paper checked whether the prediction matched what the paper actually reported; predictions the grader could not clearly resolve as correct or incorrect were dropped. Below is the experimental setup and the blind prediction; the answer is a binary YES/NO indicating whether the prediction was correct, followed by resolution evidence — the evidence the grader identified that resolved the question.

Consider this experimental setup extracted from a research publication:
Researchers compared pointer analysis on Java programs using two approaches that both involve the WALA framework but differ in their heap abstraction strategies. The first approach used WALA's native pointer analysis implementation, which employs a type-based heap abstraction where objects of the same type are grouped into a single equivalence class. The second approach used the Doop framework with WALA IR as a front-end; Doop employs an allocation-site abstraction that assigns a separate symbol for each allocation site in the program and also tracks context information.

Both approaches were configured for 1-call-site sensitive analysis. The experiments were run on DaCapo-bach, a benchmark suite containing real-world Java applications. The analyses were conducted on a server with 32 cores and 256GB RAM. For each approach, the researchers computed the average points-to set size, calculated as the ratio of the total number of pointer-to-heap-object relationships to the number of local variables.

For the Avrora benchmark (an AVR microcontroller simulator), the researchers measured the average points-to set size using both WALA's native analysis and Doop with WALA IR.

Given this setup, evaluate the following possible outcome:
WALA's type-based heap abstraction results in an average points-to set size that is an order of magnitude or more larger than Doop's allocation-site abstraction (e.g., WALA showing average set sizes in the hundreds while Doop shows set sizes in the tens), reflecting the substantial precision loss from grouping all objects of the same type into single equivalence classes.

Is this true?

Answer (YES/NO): NO